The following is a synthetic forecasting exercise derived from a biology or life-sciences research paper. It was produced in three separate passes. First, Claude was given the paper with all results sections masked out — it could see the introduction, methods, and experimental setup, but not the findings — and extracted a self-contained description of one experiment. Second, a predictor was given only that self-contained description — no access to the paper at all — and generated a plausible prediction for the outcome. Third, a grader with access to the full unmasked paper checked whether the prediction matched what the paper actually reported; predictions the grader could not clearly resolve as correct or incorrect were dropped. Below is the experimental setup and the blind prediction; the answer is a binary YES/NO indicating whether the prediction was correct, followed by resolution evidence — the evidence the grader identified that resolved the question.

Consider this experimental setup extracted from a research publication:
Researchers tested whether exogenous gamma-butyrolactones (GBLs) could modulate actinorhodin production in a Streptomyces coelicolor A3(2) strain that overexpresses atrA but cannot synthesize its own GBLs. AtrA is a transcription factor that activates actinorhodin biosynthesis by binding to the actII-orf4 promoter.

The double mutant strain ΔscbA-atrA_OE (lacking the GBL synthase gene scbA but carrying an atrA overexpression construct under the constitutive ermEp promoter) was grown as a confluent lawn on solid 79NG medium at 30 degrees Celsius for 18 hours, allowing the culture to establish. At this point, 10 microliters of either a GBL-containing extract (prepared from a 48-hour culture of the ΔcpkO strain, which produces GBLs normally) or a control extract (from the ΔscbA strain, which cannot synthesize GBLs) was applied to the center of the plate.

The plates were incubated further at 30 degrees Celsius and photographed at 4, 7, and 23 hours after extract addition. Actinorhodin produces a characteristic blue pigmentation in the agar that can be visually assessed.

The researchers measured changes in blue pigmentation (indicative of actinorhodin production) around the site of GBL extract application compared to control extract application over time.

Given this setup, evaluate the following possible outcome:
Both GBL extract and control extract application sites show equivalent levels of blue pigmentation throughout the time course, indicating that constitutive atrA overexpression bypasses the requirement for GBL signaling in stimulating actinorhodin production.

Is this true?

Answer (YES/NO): NO